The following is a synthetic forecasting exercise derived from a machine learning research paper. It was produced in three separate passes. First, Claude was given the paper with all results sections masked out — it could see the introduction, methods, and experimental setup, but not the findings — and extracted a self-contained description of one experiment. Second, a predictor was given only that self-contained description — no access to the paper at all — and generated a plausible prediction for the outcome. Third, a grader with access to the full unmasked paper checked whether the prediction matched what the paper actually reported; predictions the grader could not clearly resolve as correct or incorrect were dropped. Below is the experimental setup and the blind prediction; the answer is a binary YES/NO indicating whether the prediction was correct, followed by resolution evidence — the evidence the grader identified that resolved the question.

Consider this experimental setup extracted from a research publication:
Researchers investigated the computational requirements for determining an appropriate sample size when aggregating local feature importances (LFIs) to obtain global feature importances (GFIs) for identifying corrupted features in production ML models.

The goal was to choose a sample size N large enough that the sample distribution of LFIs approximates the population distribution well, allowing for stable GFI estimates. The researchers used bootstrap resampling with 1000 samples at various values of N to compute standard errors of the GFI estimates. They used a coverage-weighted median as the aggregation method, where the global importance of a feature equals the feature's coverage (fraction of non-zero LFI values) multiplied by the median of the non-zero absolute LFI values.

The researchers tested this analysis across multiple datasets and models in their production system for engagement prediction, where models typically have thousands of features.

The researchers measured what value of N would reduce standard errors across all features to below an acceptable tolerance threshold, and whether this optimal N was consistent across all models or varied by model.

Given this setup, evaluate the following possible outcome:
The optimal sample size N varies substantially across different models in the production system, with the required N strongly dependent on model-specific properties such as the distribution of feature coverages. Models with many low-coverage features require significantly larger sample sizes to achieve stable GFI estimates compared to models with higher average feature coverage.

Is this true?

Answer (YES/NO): NO